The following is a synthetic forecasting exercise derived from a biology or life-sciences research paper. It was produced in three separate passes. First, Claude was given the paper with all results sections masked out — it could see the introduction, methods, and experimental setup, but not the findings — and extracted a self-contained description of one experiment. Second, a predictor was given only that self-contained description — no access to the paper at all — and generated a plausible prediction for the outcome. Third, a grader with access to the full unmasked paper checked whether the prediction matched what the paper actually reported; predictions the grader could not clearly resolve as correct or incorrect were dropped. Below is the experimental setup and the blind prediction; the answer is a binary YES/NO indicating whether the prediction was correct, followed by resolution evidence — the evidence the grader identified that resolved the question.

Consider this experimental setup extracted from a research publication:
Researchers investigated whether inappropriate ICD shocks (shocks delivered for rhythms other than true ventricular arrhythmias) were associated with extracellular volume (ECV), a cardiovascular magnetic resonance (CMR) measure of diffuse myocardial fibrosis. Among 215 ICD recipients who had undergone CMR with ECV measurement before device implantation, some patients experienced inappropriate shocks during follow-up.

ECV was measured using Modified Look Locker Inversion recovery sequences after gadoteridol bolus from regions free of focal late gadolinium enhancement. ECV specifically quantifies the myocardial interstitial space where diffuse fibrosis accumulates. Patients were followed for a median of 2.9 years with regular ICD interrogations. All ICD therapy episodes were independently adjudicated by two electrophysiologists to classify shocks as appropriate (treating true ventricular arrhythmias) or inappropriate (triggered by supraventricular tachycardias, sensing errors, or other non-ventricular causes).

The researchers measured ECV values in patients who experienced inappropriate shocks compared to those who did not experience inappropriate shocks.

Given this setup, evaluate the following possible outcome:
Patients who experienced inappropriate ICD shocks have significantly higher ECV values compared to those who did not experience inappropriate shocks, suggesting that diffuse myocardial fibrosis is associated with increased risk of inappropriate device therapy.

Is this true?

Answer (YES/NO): NO